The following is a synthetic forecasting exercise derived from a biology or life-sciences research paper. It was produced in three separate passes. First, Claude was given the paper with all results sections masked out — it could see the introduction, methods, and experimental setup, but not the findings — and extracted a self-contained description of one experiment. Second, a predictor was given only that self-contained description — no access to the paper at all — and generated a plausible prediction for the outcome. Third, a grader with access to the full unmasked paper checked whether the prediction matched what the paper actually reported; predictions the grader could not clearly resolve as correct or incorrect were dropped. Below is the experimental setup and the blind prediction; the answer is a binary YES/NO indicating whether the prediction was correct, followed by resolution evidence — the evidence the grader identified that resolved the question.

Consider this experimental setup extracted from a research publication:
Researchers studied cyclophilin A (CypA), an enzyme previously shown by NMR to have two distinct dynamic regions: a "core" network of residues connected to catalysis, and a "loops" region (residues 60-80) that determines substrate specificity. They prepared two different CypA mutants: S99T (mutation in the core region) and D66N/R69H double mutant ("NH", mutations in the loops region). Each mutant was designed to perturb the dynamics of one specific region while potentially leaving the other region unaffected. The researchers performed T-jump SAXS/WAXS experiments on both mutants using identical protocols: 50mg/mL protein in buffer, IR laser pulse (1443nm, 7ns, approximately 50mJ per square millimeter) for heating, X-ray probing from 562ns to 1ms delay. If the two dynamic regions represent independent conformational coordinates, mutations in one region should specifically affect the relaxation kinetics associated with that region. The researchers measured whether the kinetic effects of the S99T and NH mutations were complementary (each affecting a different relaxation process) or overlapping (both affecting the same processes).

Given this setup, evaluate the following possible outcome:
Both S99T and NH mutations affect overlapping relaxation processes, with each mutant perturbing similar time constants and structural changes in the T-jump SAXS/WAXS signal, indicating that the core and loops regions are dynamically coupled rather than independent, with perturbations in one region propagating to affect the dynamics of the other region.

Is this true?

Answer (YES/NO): NO